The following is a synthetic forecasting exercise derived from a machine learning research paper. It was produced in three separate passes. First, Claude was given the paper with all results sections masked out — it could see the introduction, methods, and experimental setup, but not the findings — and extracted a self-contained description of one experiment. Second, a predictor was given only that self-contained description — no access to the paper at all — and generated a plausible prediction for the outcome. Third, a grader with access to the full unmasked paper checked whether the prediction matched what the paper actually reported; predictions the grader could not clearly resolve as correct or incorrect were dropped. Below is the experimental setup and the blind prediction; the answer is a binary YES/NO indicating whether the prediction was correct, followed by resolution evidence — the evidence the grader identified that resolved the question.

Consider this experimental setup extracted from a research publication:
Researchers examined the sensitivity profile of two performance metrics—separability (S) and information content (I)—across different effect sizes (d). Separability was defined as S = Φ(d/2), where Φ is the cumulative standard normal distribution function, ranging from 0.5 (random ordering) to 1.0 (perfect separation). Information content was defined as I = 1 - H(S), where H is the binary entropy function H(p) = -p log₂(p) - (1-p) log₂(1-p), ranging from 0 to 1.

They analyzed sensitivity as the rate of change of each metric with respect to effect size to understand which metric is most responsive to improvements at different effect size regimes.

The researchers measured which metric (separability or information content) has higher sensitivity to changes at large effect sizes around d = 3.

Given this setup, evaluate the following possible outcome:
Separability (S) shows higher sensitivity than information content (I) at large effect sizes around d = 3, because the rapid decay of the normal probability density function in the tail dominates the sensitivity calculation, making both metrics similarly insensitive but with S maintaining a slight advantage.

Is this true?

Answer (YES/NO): NO